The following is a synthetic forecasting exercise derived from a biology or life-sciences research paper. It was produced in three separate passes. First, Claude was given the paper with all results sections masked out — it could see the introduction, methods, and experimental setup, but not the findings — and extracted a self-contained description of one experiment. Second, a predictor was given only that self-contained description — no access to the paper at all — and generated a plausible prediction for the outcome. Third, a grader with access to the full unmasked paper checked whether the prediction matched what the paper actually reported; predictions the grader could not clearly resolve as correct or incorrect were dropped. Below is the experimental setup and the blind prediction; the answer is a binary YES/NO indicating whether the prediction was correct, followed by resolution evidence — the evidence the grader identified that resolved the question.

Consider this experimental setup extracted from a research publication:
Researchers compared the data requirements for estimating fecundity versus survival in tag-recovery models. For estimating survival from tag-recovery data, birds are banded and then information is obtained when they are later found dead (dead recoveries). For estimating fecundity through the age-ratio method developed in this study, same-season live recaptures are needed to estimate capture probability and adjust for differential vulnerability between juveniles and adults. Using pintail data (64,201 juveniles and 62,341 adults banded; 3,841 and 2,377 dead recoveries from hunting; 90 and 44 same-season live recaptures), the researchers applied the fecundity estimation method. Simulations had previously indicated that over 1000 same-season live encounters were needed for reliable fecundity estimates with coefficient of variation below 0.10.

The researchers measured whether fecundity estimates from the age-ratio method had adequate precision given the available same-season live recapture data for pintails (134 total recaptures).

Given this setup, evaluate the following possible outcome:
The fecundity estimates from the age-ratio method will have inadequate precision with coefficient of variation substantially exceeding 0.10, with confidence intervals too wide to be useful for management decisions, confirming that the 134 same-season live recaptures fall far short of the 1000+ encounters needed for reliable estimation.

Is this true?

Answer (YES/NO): NO